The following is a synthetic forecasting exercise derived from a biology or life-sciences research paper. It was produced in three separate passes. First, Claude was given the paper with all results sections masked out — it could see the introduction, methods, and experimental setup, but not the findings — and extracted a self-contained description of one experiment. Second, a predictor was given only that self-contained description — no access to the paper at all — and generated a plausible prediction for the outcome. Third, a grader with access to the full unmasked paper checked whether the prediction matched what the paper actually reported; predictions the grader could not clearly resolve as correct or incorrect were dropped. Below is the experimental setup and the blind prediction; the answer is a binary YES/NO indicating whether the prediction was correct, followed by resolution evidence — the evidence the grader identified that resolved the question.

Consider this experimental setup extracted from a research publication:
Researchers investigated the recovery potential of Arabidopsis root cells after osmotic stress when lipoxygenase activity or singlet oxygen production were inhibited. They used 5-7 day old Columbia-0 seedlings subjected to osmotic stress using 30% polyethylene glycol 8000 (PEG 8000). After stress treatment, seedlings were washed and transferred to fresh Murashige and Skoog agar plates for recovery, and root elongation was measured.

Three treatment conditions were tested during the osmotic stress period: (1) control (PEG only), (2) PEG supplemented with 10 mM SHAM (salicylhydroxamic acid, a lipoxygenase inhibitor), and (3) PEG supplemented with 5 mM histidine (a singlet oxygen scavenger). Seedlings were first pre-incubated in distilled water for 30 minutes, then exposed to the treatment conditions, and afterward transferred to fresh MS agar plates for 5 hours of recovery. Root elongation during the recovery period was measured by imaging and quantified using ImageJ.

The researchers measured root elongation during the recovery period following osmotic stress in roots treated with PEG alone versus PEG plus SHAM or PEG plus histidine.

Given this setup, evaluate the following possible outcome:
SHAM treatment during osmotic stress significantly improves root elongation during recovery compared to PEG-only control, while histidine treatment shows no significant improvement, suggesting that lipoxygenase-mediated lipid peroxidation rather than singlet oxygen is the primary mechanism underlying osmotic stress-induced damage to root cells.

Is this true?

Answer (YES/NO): NO